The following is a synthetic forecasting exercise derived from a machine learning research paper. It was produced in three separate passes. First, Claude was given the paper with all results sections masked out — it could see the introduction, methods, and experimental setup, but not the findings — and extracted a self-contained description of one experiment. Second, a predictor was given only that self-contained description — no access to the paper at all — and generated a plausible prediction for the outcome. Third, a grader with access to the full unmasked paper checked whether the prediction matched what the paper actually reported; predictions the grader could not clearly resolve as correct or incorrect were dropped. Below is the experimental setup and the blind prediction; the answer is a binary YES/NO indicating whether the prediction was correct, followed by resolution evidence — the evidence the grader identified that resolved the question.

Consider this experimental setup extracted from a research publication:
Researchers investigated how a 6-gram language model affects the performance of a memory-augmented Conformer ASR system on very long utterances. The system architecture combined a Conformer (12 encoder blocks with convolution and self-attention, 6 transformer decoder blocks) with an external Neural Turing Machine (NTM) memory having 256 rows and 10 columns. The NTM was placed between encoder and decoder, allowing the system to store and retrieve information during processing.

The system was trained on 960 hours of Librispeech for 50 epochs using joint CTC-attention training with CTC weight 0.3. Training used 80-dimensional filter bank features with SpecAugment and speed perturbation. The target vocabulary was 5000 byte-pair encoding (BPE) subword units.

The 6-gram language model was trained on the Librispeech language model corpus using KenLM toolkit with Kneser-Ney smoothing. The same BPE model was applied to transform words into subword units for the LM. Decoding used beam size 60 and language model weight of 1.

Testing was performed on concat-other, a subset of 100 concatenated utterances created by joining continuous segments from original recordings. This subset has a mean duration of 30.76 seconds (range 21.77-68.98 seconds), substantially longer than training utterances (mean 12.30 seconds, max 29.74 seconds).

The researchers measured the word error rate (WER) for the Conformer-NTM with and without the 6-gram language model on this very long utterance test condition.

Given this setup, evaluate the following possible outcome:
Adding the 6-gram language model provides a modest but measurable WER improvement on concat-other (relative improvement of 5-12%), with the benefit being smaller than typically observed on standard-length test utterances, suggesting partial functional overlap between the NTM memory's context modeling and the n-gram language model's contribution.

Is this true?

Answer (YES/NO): YES